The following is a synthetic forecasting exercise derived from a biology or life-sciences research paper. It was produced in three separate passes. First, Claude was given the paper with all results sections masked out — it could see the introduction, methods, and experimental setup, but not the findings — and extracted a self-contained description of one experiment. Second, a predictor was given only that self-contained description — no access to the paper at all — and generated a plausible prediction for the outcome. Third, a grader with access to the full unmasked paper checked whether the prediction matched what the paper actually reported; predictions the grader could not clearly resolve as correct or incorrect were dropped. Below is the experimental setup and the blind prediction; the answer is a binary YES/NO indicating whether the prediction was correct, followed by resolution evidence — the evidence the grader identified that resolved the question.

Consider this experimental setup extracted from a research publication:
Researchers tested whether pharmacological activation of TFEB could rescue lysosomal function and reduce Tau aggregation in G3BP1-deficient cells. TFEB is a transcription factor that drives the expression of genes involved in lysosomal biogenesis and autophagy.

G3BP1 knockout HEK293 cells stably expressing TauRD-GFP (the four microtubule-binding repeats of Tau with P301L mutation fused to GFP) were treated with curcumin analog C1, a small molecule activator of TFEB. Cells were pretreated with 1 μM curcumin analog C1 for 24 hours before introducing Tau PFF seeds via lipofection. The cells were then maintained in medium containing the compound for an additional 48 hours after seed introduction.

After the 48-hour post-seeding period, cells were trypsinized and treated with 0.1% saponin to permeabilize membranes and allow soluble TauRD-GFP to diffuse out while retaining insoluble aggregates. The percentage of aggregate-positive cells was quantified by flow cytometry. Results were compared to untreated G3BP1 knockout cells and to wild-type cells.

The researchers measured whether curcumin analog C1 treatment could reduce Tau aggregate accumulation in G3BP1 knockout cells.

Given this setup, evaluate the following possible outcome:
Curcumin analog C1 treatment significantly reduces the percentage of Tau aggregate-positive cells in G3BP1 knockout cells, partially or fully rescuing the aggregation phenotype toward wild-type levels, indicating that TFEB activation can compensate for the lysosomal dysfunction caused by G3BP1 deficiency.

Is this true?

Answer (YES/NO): YES